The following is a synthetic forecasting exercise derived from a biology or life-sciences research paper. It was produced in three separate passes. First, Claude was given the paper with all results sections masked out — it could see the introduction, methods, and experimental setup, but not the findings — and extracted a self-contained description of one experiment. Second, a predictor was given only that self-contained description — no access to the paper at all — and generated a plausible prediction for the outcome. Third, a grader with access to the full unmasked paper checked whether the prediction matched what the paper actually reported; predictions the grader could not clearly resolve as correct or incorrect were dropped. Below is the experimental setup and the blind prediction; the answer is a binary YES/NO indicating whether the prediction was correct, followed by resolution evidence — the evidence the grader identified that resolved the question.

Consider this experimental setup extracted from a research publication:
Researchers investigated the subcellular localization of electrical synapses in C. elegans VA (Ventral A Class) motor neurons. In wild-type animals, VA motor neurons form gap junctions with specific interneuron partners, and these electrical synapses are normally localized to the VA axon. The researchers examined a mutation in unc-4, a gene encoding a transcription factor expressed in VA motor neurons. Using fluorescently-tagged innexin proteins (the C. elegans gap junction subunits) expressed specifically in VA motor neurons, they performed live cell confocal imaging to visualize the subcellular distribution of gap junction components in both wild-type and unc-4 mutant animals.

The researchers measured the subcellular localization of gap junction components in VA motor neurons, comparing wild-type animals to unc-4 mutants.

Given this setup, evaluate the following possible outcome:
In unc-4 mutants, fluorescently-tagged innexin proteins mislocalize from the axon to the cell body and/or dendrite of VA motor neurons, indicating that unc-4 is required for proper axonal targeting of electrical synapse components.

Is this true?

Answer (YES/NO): YES